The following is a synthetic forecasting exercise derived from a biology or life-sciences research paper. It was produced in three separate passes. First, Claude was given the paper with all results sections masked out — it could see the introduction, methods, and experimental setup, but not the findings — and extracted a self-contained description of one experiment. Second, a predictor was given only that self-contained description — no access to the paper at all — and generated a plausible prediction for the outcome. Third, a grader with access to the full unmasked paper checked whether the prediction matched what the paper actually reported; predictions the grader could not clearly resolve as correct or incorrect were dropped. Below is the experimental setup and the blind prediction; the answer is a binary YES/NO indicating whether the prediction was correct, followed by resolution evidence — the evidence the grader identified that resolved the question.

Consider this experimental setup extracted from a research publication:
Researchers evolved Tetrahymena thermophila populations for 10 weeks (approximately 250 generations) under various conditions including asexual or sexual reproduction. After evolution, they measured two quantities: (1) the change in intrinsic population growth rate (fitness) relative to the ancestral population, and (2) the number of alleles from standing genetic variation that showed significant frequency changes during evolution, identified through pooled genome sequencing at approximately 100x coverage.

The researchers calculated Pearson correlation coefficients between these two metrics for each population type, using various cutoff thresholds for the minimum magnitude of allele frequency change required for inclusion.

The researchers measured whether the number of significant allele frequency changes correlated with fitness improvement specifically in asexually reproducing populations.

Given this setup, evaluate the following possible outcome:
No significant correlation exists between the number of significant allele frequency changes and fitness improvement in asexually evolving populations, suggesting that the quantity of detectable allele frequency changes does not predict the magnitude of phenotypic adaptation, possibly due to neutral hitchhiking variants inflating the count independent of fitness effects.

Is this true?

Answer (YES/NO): YES